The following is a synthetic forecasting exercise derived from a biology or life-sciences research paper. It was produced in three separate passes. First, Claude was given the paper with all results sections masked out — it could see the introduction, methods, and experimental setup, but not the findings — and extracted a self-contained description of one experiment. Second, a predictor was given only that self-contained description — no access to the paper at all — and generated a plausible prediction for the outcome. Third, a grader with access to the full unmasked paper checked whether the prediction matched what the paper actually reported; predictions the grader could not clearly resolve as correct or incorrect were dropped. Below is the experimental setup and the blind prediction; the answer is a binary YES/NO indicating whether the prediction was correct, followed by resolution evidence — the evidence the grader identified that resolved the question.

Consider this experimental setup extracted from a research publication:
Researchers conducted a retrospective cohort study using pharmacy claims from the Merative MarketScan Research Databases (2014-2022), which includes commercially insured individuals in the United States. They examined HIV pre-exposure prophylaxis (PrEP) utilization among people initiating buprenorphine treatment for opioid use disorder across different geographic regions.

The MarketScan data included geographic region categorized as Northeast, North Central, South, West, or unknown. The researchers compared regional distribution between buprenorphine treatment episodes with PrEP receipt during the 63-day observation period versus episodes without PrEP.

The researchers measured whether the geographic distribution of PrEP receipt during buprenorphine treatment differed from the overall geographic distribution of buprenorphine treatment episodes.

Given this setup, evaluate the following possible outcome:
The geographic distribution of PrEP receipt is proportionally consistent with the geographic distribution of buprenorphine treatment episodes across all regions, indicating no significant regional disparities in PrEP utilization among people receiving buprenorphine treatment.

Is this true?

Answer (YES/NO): NO